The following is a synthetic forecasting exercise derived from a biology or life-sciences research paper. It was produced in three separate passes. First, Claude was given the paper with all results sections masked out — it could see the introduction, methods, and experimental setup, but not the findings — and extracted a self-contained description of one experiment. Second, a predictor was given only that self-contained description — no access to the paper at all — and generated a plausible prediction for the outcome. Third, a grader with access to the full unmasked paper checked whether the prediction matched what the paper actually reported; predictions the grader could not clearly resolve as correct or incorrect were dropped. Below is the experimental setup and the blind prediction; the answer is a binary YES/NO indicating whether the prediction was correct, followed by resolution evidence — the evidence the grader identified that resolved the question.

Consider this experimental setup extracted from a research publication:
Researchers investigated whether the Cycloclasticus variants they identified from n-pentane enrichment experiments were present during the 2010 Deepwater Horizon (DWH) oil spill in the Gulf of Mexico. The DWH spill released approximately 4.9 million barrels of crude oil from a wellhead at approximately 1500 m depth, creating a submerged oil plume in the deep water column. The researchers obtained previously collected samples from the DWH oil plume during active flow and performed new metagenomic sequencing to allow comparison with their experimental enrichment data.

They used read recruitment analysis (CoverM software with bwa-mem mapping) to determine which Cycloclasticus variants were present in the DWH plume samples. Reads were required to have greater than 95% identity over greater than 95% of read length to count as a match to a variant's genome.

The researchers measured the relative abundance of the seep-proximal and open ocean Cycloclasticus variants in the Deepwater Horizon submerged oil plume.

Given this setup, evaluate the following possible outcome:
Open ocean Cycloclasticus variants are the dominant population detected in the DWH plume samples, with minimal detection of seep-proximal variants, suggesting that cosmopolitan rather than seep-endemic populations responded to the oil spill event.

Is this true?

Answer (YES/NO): NO